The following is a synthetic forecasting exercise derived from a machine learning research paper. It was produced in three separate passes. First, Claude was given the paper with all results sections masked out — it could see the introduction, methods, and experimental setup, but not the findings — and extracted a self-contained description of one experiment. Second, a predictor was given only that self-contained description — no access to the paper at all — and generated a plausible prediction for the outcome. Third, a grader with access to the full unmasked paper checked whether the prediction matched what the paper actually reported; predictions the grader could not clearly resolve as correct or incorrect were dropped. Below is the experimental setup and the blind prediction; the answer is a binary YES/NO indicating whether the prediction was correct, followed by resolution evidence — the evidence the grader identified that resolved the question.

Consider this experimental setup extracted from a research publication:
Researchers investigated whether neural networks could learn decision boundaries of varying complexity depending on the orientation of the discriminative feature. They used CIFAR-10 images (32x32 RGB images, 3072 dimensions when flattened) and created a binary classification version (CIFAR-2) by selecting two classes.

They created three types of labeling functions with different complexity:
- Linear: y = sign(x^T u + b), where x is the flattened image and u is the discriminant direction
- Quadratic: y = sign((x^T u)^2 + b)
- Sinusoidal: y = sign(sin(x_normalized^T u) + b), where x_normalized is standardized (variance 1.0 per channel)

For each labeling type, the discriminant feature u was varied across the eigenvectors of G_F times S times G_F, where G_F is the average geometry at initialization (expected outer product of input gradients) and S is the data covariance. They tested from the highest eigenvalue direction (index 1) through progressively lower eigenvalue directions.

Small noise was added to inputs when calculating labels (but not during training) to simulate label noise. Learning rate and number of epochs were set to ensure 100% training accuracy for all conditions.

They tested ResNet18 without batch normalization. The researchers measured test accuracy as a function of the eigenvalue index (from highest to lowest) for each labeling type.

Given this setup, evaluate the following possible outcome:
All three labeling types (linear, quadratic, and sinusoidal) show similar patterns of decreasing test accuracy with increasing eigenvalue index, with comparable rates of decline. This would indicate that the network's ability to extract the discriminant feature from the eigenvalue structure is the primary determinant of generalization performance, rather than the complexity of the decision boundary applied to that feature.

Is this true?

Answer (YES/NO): NO